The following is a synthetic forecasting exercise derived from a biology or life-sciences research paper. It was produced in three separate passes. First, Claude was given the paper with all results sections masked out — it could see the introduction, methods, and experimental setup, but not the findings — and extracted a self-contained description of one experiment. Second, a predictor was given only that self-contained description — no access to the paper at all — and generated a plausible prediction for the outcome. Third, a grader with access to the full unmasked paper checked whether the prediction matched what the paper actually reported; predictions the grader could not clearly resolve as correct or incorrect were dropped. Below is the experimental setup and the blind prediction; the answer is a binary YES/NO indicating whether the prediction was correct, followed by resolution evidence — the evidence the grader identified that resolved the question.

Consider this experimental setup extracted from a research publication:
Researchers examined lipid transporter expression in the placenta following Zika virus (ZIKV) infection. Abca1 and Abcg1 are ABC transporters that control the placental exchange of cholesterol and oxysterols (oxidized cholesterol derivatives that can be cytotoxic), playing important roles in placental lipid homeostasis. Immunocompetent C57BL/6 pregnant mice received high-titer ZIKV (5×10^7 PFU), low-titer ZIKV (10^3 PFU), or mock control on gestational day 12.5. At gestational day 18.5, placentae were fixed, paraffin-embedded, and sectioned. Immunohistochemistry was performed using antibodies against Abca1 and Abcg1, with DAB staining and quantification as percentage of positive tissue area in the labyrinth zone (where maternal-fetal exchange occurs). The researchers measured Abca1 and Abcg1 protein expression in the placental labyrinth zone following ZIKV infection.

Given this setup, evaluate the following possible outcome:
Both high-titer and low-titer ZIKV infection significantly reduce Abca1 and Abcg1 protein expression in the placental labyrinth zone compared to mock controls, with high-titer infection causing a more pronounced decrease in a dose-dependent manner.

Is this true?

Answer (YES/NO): NO